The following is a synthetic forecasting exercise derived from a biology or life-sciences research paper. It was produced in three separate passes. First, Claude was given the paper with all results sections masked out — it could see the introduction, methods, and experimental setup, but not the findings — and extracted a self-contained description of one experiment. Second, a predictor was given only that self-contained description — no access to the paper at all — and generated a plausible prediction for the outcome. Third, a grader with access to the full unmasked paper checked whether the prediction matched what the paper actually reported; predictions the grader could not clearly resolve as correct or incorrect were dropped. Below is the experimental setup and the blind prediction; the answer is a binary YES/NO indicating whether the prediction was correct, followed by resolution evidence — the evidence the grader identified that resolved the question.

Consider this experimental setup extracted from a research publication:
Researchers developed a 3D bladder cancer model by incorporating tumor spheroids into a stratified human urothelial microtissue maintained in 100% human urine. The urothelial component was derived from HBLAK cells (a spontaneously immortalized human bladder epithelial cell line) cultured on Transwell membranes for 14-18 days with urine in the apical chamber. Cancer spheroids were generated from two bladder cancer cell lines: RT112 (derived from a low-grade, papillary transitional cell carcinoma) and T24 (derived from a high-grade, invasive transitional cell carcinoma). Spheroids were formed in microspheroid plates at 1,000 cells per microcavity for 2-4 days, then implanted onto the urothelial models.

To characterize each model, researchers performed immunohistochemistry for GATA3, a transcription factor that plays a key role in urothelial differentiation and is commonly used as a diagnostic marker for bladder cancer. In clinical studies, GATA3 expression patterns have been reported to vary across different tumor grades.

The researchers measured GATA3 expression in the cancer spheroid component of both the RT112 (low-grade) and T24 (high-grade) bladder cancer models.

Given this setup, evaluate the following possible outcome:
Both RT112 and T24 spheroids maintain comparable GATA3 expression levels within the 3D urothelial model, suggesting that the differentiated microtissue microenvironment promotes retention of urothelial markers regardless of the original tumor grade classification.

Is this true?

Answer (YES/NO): NO